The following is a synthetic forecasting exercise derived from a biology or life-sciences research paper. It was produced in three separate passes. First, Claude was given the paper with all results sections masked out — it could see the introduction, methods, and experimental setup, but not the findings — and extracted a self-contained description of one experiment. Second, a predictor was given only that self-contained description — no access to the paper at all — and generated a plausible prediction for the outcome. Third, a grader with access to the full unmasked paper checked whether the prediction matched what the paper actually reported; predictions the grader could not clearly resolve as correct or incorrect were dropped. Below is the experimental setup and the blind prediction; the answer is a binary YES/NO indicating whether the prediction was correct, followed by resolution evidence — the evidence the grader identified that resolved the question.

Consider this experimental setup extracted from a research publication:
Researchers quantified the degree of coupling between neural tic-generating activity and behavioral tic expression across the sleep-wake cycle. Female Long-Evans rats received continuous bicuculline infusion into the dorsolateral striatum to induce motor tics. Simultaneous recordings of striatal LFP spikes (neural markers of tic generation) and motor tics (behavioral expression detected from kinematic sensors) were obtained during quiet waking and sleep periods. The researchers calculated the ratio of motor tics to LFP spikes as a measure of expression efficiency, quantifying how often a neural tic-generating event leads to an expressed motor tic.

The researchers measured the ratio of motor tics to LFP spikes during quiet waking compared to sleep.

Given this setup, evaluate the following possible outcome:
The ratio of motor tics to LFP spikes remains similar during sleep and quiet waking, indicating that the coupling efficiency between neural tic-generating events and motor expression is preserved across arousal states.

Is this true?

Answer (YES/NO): NO